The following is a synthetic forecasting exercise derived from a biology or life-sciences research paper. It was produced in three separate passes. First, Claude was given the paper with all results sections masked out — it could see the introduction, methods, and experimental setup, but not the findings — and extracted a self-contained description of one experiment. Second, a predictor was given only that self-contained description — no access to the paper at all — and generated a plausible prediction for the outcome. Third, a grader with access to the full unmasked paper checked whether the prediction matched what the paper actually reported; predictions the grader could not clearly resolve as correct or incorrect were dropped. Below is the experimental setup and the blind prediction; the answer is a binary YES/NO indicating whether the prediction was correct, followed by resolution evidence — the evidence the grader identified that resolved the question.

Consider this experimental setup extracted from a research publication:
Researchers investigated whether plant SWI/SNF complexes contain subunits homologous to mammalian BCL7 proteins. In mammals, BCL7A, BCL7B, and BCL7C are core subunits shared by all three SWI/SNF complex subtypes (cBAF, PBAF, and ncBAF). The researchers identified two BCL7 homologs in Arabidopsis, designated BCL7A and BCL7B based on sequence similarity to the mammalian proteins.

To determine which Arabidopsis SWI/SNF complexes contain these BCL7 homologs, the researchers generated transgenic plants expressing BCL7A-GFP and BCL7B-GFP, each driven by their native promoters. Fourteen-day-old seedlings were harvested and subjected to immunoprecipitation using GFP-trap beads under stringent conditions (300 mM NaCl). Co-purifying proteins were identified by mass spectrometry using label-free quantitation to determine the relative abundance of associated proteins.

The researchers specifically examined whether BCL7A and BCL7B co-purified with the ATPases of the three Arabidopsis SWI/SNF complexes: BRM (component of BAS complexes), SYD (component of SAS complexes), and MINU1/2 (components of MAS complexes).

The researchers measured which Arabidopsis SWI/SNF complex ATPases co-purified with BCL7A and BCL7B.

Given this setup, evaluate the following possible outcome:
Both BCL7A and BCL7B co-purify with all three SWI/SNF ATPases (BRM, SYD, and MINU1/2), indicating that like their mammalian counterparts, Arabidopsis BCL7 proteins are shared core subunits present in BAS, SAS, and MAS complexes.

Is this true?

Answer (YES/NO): YES